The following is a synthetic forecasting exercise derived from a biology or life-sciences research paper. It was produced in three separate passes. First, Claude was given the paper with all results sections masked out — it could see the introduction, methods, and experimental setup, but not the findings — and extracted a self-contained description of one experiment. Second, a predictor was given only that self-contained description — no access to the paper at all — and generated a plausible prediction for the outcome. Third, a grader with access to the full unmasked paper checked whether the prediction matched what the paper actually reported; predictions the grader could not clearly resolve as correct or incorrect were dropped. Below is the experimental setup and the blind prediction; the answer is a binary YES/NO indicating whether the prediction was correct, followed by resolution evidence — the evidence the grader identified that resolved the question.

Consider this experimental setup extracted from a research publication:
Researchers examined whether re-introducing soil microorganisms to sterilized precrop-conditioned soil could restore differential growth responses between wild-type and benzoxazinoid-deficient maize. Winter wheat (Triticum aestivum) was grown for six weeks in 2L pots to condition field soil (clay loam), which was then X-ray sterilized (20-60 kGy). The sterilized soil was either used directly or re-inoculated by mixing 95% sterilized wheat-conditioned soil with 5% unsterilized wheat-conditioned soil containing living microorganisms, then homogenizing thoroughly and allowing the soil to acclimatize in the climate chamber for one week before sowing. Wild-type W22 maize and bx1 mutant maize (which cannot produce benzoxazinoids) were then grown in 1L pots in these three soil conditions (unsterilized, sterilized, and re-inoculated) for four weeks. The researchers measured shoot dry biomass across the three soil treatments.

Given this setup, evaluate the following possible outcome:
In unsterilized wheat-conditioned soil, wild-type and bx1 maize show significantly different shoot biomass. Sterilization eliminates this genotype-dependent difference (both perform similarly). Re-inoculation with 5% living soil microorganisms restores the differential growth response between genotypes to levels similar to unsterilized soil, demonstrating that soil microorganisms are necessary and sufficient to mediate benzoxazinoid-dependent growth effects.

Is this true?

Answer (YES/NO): NO